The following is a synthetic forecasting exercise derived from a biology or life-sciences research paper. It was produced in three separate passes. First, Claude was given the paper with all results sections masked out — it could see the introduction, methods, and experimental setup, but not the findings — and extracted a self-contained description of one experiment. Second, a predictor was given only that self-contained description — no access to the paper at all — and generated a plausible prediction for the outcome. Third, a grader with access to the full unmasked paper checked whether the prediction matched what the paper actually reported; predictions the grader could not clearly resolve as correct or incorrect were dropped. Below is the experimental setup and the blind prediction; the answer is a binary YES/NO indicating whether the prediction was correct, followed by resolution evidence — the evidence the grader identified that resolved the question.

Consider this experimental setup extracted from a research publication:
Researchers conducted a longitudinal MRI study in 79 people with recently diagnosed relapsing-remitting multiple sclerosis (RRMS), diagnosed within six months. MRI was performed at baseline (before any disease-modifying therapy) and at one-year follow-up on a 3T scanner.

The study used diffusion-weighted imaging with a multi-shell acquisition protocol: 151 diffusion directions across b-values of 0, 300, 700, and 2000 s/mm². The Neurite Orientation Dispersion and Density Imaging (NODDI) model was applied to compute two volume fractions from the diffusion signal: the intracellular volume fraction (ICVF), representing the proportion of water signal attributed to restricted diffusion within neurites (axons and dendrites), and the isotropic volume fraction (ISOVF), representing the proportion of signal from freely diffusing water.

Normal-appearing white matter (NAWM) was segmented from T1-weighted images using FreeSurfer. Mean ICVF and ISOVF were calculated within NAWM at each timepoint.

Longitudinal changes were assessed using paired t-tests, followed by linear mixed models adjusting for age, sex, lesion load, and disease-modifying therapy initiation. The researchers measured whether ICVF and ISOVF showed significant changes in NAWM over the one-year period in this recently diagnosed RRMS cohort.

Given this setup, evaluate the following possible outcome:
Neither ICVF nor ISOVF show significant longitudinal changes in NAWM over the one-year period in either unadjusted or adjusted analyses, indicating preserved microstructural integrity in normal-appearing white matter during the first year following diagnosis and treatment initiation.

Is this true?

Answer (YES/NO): NO